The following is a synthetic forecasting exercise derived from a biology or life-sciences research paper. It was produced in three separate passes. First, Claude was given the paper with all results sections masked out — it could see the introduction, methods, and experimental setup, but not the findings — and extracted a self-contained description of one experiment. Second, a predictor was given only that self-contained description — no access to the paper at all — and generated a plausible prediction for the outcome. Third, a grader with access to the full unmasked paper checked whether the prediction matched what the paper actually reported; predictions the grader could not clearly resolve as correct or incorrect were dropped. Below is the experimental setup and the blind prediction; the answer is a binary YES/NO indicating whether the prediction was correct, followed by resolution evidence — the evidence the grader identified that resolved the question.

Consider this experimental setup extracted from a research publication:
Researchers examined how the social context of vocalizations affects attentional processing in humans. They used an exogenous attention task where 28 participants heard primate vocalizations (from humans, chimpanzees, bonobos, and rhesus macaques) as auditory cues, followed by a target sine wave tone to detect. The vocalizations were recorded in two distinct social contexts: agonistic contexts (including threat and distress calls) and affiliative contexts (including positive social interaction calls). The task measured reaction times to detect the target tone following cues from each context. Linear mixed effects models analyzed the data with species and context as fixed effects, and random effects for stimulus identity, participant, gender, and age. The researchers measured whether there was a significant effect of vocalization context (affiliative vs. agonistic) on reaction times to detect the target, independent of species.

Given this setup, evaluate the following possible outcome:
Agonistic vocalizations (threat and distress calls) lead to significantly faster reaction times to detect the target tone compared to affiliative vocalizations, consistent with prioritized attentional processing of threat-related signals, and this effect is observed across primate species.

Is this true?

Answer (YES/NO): YES